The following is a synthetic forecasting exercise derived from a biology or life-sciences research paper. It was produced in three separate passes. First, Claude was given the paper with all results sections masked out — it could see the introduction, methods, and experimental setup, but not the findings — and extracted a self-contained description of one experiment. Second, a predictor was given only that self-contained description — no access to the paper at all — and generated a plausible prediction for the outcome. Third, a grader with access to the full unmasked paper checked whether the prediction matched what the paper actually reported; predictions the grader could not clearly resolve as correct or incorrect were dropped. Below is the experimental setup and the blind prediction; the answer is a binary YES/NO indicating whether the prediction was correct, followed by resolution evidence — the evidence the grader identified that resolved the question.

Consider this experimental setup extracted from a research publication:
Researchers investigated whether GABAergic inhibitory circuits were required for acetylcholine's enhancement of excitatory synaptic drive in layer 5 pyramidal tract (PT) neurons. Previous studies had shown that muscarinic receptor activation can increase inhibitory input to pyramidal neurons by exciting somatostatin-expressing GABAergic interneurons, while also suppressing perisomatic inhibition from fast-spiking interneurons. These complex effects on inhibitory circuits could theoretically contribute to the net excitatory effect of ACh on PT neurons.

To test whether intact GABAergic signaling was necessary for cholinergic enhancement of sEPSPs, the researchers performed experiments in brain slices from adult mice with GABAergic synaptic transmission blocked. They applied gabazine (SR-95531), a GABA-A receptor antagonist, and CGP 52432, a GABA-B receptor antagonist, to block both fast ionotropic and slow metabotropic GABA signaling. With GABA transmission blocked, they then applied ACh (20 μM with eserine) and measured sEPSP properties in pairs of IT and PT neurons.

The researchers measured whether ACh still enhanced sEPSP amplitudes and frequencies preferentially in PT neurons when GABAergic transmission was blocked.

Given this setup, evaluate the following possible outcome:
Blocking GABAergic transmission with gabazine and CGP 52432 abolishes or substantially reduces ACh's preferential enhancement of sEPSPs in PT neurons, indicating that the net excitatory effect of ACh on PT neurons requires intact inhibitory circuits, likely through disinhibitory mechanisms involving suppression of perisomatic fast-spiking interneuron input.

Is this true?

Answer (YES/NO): NO